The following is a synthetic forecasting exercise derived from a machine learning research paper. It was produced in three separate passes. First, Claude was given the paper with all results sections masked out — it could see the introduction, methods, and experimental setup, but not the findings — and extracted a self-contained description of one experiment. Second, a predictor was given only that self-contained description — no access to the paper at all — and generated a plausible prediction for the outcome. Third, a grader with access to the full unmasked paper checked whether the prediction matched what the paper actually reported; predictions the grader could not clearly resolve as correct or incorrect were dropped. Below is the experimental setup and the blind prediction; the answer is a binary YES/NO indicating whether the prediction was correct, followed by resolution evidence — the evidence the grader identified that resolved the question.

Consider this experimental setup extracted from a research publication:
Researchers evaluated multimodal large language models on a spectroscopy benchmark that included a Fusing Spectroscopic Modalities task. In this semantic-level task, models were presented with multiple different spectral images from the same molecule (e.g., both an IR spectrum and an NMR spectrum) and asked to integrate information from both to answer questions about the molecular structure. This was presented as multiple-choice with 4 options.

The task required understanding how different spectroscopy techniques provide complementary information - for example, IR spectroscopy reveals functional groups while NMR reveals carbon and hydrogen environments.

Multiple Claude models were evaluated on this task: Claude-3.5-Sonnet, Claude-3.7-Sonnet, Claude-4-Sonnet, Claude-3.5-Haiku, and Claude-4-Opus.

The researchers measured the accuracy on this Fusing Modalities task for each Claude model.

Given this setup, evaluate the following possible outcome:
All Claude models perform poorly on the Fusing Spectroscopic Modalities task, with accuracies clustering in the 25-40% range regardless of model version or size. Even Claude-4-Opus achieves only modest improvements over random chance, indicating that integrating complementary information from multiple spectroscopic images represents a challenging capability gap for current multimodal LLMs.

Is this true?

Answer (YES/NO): NO